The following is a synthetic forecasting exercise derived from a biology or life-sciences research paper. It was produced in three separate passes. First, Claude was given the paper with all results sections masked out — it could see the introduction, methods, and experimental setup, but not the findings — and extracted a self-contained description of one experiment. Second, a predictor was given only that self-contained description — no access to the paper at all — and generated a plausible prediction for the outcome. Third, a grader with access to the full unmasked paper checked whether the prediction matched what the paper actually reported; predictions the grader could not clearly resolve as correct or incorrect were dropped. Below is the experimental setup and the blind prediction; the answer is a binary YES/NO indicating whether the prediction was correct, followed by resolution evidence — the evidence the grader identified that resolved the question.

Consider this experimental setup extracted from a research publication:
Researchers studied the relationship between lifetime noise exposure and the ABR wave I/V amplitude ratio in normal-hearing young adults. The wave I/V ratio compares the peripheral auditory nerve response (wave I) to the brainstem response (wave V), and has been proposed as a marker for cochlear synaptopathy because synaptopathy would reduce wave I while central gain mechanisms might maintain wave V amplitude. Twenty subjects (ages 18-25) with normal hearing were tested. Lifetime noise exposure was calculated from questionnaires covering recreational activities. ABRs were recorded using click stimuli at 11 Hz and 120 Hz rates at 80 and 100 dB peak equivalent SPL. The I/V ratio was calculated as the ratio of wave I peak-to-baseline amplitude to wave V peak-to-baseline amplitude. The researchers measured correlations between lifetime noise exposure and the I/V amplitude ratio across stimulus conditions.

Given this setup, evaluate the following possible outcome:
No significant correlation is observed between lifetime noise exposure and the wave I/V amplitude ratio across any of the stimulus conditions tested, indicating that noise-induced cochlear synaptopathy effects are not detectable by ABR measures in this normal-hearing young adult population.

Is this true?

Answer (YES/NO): YES